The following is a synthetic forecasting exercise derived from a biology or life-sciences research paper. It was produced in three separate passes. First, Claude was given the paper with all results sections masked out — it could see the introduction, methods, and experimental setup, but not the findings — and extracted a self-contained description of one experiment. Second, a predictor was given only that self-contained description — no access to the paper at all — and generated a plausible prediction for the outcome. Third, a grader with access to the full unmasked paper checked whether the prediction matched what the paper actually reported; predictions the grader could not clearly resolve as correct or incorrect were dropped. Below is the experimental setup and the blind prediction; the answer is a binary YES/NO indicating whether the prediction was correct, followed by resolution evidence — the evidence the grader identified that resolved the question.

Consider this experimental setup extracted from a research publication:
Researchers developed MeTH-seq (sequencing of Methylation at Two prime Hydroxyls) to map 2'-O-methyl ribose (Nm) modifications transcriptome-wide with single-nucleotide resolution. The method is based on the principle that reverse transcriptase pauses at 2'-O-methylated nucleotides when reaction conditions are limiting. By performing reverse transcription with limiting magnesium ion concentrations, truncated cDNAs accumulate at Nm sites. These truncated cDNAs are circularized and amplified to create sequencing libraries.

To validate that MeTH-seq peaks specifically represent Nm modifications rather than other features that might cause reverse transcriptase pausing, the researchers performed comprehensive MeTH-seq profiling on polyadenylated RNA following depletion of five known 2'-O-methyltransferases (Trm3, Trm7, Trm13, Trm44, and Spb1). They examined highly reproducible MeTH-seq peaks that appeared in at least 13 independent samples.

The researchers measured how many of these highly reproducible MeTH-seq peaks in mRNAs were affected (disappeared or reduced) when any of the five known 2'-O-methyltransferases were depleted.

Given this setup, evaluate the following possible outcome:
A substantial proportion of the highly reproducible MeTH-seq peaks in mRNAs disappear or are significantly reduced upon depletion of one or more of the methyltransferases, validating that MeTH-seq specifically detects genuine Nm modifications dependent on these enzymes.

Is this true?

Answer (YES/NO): NO